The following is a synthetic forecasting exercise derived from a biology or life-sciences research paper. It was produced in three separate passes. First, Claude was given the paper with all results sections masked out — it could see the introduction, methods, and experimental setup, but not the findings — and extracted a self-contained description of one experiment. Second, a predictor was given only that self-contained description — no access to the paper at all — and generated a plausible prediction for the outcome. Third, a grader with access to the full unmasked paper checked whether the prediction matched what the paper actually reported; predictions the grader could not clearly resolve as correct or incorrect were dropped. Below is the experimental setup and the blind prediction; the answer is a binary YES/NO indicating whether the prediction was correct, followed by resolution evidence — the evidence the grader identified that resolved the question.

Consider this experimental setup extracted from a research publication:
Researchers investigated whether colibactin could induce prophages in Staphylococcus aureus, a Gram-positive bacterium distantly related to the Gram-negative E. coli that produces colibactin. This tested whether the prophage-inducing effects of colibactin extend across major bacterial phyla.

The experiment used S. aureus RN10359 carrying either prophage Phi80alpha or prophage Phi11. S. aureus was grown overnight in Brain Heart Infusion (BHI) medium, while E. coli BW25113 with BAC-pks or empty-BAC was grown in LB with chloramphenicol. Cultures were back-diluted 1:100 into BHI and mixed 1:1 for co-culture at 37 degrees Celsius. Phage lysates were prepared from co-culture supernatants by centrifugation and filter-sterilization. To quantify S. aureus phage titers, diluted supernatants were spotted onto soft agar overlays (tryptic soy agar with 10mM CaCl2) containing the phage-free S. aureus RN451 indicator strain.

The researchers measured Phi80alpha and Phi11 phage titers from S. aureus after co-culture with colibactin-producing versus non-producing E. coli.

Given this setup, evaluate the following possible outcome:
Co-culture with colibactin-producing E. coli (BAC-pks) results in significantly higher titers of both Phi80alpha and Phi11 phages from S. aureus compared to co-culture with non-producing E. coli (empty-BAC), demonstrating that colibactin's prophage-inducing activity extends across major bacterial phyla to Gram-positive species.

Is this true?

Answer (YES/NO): YES